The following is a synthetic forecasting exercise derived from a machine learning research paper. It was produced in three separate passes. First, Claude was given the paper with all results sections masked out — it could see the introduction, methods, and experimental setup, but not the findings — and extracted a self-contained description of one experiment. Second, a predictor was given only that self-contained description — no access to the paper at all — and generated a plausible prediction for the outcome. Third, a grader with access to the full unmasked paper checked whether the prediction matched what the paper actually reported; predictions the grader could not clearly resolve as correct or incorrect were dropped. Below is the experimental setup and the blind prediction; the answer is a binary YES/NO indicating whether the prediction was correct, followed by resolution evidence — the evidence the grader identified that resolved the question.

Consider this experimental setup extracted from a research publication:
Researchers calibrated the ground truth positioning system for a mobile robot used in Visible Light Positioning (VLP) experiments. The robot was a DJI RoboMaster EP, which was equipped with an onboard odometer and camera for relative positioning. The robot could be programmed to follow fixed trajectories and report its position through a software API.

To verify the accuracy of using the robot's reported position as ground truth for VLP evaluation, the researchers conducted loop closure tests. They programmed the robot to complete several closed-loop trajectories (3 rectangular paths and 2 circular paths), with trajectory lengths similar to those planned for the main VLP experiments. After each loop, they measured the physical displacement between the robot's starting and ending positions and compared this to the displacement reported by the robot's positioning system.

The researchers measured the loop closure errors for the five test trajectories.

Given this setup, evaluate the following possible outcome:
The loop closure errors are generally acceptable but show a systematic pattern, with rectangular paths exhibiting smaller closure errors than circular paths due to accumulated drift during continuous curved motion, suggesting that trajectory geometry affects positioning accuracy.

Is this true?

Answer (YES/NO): NO